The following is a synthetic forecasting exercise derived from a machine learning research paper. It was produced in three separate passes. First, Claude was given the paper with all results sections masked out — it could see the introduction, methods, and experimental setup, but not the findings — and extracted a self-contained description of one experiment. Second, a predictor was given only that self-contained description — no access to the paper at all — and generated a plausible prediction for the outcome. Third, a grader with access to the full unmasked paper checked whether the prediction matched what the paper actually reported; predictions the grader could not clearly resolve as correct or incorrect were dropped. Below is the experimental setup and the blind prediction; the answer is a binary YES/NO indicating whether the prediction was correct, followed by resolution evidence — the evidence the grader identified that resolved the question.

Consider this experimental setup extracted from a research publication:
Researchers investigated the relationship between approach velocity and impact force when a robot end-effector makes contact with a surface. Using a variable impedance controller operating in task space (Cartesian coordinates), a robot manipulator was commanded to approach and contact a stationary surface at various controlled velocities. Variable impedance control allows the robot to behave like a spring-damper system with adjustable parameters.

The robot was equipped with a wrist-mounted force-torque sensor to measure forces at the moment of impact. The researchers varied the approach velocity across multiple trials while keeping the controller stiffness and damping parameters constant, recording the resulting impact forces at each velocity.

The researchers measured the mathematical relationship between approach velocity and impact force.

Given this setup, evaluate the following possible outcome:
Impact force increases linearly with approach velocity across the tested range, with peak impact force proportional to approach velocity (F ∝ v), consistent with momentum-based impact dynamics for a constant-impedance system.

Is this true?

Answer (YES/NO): YES